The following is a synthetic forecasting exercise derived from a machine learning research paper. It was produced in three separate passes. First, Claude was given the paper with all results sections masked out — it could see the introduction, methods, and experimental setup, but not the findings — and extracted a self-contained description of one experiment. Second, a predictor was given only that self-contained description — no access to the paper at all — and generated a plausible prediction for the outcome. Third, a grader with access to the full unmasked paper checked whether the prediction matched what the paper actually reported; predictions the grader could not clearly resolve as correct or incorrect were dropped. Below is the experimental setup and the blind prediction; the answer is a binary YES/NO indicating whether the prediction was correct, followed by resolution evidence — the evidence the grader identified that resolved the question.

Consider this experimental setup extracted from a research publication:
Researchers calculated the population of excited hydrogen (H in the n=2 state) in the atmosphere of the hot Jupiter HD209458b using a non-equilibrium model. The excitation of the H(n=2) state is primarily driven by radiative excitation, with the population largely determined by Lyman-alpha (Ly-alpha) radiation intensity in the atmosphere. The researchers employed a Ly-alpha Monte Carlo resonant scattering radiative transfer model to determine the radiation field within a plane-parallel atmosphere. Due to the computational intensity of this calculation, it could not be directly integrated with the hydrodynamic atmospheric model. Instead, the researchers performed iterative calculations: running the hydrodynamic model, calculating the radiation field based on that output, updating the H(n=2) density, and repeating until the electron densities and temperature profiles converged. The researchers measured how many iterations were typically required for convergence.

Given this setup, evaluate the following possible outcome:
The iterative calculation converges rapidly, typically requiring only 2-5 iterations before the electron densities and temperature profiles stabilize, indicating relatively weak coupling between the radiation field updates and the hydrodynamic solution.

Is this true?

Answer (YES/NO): YES